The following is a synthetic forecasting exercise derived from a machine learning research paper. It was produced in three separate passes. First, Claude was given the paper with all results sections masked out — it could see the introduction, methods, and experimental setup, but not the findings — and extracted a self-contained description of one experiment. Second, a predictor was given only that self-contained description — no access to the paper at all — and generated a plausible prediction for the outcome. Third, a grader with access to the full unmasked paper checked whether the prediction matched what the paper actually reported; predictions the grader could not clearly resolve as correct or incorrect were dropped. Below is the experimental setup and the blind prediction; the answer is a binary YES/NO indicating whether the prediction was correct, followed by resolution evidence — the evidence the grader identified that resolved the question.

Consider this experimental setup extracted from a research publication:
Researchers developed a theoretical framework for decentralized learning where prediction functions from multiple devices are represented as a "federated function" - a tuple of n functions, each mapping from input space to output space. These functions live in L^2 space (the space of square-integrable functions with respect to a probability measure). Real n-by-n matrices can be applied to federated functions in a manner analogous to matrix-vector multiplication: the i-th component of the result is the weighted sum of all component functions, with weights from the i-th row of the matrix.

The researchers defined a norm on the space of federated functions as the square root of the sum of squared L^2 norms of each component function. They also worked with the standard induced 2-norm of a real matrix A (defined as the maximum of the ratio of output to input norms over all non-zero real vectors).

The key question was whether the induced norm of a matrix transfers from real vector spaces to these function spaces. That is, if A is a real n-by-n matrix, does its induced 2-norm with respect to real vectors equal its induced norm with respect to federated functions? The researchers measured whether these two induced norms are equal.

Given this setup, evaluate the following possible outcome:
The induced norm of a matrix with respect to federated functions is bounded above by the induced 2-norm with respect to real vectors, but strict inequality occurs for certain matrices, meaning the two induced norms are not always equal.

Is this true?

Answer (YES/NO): NO